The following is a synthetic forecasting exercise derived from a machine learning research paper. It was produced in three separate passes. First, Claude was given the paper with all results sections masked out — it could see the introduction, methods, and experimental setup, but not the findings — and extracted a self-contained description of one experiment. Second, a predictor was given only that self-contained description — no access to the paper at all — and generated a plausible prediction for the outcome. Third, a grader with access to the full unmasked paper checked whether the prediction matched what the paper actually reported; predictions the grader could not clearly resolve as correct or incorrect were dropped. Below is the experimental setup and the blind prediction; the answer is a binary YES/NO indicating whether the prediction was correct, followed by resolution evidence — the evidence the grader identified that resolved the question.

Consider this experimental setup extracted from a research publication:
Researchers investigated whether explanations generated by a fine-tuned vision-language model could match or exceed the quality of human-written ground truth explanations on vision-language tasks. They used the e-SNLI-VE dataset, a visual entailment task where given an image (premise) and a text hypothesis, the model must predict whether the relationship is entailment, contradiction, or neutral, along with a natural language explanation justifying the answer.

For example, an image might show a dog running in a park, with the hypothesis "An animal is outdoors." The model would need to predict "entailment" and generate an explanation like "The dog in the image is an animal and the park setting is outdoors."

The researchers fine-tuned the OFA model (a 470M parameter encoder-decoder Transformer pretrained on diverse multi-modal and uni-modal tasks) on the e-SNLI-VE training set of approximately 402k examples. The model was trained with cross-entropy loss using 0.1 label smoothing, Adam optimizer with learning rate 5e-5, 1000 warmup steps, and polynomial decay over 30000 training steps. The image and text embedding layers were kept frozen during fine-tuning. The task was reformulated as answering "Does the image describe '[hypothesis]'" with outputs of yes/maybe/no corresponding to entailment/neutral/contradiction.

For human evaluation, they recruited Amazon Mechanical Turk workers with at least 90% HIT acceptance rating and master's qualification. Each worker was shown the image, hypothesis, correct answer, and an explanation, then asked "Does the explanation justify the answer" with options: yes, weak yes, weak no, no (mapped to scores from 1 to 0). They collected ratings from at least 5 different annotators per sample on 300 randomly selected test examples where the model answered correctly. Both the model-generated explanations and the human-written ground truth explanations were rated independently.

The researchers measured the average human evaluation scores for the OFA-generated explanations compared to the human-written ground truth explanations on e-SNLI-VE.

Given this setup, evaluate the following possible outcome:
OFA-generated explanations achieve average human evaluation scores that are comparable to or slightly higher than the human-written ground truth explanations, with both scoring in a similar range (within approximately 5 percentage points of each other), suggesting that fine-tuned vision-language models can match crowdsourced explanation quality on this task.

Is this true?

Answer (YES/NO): YES